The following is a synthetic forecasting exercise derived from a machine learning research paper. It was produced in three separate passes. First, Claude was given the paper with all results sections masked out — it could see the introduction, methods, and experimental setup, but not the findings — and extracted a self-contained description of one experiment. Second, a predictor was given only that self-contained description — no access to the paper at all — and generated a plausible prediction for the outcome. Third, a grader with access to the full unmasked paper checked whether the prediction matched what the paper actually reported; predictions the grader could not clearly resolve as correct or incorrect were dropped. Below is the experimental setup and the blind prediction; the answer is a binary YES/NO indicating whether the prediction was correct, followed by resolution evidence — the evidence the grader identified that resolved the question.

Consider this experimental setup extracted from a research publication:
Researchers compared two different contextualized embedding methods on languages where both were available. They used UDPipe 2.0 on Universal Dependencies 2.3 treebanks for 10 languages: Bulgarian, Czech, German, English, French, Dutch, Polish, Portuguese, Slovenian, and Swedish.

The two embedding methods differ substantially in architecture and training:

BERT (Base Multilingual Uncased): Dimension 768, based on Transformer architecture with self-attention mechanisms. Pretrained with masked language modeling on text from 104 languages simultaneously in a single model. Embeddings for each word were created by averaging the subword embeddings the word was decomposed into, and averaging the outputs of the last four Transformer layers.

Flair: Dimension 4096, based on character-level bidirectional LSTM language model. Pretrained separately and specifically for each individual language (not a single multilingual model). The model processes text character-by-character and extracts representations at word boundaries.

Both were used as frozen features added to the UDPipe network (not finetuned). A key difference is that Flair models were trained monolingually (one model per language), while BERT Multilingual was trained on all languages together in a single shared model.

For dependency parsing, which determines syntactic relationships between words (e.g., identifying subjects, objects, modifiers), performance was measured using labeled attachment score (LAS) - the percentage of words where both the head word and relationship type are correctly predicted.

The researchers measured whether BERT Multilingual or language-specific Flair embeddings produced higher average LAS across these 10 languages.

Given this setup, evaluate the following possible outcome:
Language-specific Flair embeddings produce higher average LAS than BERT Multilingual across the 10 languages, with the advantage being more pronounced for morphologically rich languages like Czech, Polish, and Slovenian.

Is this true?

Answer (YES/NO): NO